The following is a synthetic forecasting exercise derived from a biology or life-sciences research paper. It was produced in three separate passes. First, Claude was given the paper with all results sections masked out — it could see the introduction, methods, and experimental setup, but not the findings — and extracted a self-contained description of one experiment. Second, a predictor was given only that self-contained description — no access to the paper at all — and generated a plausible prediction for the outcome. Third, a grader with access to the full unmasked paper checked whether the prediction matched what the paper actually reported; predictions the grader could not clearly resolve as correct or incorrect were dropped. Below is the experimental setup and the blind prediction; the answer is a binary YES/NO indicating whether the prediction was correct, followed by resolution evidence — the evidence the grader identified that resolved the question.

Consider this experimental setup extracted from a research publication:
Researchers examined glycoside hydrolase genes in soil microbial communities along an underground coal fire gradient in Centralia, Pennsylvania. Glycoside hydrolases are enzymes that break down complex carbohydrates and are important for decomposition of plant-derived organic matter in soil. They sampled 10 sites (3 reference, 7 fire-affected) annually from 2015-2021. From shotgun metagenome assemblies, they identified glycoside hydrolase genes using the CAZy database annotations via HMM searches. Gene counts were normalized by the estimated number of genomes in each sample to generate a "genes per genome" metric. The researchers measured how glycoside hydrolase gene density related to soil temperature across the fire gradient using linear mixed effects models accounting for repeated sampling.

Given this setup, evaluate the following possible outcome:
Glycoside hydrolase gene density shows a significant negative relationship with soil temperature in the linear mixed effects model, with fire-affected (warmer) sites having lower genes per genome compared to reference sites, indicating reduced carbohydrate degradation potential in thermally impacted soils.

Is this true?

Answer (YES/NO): NO